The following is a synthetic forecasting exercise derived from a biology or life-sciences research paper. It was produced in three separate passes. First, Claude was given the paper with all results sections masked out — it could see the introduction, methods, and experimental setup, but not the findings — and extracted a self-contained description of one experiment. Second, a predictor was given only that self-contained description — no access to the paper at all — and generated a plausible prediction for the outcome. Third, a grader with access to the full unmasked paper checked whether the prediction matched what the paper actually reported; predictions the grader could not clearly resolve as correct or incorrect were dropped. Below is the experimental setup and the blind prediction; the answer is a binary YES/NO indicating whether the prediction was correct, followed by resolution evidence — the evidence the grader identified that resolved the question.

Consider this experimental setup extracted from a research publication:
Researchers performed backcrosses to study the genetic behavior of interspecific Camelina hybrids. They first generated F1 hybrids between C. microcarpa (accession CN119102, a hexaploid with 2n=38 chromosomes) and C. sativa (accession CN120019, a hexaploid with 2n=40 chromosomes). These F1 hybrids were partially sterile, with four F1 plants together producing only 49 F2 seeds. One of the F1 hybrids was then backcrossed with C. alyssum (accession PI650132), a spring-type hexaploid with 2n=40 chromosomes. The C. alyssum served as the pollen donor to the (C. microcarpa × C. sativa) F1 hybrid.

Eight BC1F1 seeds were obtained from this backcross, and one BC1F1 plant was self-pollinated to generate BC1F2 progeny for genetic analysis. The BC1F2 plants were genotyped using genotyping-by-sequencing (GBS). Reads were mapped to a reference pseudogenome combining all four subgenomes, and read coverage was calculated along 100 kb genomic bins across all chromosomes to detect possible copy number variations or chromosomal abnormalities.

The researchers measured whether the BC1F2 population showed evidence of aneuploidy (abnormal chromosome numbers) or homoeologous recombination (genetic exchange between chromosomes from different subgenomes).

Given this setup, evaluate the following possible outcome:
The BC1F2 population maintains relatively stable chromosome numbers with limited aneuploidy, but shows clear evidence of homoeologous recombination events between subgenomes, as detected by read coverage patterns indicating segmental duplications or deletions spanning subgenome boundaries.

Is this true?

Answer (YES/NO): YES